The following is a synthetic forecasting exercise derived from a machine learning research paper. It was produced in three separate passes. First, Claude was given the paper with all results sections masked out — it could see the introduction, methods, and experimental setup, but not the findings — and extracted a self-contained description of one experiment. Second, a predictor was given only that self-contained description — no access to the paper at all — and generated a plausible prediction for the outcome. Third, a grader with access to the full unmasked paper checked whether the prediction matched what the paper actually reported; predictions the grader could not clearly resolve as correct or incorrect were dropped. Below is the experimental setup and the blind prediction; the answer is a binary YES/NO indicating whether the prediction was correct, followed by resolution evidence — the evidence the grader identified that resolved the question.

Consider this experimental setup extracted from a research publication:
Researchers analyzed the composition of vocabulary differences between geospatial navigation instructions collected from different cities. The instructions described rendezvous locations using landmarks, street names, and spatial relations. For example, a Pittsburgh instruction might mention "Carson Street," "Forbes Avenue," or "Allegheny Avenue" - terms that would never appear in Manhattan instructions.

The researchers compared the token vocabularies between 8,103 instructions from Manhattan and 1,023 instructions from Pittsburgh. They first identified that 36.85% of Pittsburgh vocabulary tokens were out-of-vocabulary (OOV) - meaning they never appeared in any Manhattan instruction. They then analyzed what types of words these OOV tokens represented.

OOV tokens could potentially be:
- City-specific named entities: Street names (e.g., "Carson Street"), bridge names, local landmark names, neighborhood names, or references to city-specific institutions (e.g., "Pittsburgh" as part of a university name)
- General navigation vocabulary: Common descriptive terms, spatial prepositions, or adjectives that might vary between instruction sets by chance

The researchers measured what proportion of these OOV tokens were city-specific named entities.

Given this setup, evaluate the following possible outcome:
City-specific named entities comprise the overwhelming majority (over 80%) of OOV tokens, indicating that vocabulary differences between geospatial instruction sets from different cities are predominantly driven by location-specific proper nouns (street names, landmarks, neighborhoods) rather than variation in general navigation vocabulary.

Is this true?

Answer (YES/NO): NO